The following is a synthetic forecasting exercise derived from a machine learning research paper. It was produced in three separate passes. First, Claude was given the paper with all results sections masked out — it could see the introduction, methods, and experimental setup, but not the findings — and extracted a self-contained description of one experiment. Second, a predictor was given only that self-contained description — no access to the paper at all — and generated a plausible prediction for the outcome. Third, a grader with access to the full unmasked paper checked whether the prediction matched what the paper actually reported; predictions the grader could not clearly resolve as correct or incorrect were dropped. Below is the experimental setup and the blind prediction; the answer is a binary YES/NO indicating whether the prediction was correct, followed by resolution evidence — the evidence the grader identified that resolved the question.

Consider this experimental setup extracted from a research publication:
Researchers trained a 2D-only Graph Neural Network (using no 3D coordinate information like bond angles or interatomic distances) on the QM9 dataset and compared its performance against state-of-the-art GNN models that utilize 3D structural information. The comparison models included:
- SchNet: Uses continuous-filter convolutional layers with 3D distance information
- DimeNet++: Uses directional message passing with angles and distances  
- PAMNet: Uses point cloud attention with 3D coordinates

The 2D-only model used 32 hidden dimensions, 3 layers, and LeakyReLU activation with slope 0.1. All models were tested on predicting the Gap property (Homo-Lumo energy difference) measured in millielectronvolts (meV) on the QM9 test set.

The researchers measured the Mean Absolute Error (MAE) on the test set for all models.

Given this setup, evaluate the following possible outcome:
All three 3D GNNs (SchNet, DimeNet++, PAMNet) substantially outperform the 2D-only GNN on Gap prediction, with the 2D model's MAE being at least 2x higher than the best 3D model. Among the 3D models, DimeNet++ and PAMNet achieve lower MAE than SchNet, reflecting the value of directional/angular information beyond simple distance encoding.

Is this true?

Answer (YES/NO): YES